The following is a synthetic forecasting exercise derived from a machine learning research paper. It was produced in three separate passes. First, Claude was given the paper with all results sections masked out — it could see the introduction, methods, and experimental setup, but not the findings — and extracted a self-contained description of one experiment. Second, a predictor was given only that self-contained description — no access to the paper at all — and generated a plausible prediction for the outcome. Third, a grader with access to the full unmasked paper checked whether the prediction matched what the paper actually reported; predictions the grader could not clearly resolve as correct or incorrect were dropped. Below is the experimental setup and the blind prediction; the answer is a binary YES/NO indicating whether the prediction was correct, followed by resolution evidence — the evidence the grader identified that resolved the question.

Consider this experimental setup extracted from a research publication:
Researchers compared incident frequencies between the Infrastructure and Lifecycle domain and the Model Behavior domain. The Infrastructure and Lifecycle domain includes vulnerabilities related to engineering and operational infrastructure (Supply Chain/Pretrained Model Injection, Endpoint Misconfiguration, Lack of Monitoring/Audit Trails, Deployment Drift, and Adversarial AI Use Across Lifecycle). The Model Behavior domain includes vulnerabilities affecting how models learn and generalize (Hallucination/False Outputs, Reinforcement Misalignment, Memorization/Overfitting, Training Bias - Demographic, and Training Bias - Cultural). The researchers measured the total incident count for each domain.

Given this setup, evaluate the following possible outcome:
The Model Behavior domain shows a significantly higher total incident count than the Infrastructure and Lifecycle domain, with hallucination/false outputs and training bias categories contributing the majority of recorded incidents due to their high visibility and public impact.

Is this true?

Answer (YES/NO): YES